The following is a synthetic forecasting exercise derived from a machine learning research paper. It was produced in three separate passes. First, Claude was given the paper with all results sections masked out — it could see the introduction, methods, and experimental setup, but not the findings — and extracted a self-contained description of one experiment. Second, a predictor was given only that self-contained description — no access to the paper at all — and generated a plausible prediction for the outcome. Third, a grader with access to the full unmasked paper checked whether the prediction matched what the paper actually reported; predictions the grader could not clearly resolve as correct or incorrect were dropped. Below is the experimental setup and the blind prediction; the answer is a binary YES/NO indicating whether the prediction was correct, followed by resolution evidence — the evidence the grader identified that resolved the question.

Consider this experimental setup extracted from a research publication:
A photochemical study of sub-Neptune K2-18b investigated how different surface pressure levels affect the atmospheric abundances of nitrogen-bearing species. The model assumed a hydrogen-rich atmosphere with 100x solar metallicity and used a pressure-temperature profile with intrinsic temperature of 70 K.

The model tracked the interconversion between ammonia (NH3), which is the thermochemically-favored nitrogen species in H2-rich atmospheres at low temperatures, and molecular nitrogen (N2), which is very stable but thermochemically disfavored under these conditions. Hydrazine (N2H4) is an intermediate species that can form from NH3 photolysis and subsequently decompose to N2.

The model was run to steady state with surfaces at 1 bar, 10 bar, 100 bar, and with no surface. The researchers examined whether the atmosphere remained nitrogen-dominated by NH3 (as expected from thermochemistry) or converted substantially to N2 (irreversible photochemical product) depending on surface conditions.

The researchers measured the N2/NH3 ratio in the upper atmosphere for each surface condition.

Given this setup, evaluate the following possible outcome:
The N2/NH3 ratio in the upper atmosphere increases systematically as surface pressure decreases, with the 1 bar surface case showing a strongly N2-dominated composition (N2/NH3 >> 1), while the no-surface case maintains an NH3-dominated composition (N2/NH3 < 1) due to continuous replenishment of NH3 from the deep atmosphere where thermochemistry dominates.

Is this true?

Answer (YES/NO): YES